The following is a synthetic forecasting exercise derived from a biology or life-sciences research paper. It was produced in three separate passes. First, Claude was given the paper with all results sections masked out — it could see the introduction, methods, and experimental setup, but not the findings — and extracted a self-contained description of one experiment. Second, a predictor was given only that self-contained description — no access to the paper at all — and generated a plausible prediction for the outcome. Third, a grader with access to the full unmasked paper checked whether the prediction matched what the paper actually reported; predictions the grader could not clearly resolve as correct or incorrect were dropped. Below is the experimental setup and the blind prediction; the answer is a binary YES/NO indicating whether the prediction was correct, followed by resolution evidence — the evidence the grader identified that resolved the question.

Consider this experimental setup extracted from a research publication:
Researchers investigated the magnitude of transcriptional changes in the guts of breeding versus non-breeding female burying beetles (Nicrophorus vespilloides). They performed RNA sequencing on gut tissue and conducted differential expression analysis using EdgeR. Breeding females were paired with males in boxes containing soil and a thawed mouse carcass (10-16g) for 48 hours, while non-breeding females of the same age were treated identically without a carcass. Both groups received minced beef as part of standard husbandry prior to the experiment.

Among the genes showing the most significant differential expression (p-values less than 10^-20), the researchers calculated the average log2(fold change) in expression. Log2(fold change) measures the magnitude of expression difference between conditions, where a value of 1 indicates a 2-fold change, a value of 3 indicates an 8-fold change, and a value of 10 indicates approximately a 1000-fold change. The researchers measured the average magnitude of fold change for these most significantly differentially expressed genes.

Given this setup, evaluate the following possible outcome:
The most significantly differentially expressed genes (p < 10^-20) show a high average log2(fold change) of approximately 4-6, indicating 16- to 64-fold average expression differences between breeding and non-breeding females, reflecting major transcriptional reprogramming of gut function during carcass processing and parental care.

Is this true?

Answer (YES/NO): NO